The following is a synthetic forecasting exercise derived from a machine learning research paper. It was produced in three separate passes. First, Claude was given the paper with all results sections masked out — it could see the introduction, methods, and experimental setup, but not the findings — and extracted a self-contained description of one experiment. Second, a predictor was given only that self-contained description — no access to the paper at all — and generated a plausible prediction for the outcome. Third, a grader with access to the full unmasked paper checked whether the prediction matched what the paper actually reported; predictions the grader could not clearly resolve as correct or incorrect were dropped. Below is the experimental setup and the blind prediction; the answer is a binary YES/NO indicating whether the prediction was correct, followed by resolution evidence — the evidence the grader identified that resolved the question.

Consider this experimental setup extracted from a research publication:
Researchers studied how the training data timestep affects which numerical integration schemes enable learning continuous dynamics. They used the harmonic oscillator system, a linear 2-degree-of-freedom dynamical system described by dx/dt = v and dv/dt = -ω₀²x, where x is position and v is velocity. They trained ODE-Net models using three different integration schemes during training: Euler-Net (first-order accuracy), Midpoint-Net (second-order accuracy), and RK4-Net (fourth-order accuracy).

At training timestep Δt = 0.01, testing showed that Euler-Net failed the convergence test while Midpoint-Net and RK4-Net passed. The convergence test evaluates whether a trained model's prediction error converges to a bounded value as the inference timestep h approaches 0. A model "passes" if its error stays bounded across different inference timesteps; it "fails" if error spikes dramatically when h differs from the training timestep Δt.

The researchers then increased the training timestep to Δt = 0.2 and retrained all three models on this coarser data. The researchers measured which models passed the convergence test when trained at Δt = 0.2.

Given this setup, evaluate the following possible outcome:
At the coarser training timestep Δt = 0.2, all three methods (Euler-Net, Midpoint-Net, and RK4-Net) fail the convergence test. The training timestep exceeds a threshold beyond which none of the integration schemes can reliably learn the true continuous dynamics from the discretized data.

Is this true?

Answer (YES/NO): NO